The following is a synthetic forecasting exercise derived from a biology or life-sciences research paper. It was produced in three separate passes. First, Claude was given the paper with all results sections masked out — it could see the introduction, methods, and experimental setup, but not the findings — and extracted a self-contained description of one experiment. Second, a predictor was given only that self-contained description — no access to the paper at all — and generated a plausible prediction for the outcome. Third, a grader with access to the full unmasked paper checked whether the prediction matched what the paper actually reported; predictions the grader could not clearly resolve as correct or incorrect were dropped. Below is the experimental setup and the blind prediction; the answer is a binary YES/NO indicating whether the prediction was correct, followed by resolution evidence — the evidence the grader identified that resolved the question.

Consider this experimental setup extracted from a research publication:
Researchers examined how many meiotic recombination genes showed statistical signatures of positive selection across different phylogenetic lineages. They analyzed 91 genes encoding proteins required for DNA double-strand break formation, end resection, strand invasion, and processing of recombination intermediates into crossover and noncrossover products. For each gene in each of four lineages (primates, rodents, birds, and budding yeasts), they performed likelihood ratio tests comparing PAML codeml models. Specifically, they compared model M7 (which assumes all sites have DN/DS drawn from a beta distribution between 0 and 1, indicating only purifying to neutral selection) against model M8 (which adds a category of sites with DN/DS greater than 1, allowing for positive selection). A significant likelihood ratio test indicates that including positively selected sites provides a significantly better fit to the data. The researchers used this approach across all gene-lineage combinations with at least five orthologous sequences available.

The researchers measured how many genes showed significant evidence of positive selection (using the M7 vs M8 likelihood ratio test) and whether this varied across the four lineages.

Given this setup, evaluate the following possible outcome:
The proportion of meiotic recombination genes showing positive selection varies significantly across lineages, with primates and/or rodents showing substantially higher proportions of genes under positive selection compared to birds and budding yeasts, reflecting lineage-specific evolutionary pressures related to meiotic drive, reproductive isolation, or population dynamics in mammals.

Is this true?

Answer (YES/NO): NO